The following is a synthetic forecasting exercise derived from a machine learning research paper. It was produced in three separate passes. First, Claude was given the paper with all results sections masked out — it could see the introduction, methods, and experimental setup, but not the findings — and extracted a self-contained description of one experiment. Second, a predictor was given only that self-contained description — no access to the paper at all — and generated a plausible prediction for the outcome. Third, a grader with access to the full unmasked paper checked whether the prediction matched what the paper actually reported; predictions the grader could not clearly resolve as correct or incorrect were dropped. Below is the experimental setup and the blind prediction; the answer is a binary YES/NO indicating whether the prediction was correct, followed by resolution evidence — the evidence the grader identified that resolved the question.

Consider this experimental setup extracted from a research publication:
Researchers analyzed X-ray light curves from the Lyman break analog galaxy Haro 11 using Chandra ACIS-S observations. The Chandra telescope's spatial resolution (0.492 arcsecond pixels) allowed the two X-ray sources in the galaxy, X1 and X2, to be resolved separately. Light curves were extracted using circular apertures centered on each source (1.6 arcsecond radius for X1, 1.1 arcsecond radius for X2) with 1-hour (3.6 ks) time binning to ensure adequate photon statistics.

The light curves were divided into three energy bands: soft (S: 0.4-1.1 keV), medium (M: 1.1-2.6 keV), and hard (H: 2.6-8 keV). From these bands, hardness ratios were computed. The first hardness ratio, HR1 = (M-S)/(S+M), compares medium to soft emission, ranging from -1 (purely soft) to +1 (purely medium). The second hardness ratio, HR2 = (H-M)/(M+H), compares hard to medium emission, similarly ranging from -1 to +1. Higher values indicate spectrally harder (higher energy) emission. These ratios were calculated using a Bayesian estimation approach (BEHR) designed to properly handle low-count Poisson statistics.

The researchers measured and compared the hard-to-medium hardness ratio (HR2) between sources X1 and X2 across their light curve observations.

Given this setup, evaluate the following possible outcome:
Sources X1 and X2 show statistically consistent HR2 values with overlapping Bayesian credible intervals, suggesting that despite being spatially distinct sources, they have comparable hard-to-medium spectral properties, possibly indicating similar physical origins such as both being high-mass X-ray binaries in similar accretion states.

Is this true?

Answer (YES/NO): NO